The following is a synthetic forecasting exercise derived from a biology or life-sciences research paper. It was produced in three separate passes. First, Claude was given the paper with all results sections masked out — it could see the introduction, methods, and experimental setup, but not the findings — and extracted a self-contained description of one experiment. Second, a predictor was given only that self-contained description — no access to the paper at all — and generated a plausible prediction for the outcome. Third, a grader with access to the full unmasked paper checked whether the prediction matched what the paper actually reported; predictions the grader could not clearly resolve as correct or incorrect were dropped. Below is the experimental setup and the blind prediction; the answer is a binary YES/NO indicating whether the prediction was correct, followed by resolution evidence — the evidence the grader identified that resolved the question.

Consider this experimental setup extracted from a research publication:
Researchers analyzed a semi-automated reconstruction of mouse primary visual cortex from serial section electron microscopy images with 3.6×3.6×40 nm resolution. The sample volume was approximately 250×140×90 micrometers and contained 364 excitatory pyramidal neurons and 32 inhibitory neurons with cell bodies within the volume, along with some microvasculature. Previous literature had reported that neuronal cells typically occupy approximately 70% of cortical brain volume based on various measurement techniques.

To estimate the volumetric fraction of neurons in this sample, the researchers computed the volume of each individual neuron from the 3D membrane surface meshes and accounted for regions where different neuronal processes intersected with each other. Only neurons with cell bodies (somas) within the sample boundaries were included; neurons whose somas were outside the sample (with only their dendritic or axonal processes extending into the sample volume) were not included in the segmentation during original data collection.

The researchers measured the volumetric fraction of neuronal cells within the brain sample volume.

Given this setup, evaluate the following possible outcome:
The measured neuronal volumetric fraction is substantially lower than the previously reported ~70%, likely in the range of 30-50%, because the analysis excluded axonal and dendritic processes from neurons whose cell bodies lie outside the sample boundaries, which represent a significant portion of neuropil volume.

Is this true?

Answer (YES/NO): YES